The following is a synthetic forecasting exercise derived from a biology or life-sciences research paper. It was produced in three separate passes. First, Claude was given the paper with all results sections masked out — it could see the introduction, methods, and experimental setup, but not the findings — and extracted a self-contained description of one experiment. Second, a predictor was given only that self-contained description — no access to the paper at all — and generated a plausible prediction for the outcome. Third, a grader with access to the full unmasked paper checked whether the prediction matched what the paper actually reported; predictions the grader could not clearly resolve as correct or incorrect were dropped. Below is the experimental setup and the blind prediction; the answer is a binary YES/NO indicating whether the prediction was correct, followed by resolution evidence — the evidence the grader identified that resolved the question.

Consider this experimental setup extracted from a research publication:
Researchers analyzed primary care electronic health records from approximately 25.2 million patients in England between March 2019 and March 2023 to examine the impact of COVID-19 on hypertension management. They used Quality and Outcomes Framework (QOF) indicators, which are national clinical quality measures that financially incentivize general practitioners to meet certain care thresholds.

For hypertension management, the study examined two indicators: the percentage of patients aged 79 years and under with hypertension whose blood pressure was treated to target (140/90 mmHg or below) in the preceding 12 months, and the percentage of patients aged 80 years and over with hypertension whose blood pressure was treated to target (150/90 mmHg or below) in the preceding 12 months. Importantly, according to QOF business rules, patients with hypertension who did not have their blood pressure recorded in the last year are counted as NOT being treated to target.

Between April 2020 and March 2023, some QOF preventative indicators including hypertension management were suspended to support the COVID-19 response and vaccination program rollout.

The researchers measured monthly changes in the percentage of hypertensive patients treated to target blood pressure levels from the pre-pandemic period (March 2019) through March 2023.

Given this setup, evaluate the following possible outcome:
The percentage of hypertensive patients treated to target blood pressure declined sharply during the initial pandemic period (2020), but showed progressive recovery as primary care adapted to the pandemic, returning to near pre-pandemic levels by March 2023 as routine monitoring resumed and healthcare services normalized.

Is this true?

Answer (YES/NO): NO